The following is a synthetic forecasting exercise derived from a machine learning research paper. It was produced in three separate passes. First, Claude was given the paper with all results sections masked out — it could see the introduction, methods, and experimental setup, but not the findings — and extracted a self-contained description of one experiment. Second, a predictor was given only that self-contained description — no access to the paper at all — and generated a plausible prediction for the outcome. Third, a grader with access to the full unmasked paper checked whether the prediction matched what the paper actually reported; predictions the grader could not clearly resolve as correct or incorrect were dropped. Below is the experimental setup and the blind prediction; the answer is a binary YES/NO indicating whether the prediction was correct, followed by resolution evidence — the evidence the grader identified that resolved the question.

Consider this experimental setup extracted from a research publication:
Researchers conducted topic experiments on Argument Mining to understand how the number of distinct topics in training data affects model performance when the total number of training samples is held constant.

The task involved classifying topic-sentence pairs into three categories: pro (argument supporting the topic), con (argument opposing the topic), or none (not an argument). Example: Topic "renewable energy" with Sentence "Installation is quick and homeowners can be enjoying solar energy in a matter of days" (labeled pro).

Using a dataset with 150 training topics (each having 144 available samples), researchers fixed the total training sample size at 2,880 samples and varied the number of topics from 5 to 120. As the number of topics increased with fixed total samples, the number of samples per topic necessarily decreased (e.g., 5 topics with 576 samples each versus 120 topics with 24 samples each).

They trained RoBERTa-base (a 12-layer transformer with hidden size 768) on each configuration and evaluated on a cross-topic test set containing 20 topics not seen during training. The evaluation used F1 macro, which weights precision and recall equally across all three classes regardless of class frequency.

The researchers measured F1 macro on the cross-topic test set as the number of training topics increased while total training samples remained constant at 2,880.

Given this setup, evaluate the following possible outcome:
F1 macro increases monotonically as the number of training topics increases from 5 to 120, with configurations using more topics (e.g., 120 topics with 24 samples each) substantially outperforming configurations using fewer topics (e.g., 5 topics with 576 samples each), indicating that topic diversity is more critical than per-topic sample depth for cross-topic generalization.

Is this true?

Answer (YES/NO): NO